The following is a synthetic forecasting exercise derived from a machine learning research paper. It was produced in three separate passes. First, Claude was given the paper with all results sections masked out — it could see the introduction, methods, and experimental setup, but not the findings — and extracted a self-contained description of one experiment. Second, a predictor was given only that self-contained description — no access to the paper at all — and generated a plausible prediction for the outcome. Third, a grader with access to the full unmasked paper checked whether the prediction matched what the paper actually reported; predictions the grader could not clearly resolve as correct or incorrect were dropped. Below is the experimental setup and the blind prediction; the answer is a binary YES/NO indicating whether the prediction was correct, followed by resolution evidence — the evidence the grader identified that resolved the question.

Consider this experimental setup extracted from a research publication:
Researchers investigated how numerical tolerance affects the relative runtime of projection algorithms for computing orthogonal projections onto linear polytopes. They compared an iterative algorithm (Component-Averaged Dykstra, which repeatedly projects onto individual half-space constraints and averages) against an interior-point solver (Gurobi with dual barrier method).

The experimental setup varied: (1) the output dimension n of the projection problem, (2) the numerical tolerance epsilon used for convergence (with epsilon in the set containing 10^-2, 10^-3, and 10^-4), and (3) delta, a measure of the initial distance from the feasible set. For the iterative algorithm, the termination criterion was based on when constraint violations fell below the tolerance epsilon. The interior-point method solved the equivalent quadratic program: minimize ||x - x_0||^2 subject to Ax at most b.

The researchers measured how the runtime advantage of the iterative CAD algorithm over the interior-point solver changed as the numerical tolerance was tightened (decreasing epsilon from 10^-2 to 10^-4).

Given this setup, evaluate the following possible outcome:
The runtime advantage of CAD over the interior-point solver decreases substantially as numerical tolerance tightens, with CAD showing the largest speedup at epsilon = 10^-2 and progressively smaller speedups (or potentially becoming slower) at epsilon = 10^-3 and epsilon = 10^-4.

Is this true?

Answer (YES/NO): YES